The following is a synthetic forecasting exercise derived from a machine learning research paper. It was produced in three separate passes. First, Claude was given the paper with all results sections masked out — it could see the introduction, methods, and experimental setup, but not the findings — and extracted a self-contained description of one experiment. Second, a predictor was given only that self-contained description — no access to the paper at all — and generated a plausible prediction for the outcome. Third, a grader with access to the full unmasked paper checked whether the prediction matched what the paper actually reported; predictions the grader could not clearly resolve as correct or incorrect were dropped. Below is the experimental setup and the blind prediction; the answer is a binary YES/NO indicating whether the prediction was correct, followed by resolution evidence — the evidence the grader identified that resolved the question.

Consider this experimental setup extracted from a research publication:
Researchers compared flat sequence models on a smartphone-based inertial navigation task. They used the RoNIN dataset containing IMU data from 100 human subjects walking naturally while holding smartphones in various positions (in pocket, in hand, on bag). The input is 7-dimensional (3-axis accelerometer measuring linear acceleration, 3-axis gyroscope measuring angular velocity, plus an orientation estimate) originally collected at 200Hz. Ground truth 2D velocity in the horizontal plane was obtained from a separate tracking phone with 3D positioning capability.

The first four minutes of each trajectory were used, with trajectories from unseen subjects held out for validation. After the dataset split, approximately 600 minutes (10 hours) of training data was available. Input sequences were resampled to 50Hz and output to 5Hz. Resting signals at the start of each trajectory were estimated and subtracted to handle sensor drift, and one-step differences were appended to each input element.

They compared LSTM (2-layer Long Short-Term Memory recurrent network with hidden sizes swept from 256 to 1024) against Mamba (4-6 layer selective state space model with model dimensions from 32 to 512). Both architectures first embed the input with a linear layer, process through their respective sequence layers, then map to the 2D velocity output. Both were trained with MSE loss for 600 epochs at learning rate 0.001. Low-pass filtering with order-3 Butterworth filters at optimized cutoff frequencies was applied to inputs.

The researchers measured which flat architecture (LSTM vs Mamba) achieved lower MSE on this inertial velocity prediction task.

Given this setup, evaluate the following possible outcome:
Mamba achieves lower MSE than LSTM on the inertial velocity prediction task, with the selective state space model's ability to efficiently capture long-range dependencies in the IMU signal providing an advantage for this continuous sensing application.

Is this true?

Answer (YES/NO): YES